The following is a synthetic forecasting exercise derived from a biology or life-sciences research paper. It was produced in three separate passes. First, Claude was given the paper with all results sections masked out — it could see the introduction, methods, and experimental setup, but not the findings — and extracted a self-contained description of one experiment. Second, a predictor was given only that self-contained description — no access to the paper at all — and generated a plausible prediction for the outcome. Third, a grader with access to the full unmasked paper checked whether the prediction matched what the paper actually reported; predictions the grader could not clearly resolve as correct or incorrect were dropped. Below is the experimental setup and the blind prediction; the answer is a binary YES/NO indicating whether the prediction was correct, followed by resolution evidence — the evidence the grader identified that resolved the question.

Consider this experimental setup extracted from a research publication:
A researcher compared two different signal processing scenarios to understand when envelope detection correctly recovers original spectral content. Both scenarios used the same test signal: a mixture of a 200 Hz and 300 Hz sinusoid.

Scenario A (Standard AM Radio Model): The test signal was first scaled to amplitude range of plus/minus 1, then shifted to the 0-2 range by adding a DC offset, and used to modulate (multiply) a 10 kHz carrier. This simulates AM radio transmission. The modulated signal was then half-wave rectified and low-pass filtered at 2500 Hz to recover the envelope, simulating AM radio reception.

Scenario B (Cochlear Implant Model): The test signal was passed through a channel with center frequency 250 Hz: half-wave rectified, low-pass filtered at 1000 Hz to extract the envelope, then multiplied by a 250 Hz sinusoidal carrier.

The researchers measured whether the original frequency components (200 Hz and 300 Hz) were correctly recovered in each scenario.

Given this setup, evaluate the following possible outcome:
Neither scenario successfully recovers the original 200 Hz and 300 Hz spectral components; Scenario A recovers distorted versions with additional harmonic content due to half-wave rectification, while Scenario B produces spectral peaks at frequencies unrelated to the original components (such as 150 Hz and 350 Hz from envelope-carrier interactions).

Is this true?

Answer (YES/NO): NO